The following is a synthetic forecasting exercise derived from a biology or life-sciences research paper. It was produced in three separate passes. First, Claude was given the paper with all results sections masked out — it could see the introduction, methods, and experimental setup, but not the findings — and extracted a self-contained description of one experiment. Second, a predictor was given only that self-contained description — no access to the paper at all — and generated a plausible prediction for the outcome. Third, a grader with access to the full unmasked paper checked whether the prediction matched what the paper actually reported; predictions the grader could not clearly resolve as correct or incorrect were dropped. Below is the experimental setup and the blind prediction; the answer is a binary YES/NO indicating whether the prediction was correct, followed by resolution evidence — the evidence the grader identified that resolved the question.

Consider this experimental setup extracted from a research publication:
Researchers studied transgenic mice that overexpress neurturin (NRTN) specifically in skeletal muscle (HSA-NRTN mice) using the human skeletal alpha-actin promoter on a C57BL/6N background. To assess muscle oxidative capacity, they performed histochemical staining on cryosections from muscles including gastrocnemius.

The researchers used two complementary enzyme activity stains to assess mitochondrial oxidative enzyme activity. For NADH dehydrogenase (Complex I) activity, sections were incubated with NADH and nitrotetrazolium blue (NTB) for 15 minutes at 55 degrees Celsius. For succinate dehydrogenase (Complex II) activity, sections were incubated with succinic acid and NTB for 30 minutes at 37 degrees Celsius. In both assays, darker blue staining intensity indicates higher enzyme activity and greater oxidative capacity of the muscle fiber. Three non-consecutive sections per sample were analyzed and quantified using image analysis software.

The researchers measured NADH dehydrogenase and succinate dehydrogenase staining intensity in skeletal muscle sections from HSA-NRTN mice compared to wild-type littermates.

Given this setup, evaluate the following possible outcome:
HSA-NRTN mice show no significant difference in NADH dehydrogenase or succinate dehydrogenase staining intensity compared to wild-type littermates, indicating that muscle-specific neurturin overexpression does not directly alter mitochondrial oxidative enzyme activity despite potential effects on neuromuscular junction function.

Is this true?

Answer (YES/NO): NO